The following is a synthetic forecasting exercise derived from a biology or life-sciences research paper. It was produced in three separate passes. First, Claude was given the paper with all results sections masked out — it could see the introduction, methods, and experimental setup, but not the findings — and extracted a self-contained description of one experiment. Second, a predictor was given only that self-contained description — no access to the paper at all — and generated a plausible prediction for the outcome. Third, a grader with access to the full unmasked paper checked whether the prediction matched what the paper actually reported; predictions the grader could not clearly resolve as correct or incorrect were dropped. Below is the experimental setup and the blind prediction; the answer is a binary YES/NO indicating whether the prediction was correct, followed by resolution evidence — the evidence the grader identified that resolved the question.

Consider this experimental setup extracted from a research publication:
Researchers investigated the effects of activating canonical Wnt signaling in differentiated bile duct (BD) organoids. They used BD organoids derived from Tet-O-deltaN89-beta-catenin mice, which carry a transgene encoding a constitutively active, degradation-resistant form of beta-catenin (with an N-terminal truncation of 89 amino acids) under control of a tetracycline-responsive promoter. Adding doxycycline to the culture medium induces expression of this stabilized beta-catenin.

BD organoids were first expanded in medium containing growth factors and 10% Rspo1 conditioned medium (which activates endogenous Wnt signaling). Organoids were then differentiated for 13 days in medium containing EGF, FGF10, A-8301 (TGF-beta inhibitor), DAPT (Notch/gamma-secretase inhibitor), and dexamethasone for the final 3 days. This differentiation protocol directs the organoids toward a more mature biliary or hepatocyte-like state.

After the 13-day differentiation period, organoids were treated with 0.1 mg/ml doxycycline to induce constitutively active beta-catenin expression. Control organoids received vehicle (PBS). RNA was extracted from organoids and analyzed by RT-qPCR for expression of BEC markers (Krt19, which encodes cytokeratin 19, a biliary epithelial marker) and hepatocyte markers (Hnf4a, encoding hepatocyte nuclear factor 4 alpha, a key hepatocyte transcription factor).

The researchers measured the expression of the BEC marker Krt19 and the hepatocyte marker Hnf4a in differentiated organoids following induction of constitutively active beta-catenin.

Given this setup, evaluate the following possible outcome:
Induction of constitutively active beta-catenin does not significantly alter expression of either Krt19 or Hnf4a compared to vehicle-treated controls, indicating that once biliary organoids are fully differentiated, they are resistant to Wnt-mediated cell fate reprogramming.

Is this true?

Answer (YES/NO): NO